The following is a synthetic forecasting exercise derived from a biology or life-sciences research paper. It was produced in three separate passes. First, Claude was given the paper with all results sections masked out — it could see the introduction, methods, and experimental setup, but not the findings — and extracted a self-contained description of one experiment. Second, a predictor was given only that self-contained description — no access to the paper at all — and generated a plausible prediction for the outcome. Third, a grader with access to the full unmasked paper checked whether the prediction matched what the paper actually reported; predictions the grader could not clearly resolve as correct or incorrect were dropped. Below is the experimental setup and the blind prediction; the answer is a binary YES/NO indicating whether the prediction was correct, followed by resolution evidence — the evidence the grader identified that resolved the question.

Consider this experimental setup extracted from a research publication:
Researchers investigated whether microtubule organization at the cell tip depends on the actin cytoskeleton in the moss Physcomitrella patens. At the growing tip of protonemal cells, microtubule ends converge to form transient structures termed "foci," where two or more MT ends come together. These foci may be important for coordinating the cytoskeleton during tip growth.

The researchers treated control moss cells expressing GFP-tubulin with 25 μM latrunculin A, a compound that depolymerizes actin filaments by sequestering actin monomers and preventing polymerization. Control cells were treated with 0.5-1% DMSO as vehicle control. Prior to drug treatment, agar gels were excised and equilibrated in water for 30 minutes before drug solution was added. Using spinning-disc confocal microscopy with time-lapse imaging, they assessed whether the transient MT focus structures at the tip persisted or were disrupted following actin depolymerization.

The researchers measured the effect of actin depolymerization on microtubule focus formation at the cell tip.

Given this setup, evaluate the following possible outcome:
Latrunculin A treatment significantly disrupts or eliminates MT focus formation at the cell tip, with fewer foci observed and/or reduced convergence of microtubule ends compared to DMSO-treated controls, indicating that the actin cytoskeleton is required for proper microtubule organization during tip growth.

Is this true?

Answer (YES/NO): YES